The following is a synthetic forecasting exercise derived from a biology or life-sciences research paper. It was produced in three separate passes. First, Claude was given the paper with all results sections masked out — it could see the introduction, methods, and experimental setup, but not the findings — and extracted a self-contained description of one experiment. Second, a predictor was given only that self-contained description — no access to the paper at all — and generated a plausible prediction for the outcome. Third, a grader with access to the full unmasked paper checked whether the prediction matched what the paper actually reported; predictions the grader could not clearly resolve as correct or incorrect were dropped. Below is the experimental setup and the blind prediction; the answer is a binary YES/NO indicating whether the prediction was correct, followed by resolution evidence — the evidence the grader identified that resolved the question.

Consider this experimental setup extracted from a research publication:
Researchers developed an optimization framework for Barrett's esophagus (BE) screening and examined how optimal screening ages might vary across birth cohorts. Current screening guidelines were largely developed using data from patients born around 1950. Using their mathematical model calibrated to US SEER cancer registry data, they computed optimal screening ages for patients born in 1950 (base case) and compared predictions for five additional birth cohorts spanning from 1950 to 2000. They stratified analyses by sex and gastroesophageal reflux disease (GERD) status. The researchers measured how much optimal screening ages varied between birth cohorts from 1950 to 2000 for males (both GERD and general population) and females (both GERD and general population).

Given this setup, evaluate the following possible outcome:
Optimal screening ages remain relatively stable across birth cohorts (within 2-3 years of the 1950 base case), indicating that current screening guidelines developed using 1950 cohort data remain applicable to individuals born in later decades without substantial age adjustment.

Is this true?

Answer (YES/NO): YES